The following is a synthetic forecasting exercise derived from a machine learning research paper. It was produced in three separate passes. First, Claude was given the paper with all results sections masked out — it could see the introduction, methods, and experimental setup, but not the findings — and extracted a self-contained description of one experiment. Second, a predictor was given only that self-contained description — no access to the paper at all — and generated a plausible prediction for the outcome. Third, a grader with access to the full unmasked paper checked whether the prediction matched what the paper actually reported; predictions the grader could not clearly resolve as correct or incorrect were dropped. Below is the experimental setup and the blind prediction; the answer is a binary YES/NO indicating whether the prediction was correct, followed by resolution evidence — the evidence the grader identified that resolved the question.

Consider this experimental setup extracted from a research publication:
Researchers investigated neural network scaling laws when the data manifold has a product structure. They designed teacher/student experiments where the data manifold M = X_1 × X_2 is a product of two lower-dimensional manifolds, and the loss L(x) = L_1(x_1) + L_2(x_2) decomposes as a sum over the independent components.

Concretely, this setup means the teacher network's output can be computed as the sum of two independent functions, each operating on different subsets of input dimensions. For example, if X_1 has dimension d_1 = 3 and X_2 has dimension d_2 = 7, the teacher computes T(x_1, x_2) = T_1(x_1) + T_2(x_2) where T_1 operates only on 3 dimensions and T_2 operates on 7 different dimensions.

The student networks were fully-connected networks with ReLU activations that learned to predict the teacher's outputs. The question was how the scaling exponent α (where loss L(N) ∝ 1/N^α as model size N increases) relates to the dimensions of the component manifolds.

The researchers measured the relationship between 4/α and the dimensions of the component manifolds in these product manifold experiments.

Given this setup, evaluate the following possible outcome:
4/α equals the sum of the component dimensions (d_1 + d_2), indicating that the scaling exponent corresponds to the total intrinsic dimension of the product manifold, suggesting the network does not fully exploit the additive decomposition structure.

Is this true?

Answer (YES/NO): NO